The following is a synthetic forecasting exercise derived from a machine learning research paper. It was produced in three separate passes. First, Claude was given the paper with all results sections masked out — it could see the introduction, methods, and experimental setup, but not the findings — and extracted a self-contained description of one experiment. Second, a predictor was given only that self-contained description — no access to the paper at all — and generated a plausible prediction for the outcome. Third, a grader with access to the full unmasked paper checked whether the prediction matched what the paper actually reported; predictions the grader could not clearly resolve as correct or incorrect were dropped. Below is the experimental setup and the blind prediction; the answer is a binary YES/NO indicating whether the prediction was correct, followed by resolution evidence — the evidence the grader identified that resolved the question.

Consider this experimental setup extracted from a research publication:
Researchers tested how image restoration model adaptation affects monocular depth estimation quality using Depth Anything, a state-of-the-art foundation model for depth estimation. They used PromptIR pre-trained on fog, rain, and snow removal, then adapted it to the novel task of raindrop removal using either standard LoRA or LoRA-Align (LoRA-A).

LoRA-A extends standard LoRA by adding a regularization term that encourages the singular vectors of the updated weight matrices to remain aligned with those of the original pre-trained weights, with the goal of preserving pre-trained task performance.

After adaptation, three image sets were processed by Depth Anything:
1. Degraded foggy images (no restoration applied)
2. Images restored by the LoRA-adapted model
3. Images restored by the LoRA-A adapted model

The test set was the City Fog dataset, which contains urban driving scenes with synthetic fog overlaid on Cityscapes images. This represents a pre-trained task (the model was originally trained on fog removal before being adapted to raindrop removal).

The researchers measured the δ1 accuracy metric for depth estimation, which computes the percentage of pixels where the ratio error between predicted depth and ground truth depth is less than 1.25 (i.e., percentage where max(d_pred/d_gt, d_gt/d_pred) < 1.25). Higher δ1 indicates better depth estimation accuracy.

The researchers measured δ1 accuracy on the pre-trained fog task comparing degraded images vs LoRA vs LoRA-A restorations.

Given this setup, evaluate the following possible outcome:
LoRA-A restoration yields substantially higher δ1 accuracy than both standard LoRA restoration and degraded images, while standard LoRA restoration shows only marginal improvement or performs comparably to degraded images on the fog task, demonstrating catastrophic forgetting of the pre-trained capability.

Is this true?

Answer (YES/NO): NO